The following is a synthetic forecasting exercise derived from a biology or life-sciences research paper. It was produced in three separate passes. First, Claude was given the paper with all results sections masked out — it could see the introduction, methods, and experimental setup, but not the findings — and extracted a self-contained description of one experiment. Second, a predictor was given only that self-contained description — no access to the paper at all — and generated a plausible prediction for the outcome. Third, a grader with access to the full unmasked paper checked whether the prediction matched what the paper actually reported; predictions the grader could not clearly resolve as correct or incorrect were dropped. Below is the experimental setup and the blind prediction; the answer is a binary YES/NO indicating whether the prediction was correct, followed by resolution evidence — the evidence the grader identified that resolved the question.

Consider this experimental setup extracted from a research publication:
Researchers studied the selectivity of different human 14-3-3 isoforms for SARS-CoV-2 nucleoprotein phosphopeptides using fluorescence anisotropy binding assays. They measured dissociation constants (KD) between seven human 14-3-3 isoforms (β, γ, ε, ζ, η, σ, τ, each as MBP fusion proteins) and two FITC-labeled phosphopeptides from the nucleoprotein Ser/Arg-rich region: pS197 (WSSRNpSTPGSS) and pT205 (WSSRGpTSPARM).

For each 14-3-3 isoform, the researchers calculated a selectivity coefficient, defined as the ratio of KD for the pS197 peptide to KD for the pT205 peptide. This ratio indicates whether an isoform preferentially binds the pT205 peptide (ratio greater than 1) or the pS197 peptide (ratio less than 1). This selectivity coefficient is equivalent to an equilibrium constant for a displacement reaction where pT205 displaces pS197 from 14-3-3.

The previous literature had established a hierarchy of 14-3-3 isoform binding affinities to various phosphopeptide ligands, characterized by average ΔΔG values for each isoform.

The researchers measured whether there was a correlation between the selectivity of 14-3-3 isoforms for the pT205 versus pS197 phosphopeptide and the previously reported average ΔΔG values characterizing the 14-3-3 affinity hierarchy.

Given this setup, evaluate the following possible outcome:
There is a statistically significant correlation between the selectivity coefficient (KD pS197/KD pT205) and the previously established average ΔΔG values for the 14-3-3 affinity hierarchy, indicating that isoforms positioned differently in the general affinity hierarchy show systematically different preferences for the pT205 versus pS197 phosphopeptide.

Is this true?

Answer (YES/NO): YES